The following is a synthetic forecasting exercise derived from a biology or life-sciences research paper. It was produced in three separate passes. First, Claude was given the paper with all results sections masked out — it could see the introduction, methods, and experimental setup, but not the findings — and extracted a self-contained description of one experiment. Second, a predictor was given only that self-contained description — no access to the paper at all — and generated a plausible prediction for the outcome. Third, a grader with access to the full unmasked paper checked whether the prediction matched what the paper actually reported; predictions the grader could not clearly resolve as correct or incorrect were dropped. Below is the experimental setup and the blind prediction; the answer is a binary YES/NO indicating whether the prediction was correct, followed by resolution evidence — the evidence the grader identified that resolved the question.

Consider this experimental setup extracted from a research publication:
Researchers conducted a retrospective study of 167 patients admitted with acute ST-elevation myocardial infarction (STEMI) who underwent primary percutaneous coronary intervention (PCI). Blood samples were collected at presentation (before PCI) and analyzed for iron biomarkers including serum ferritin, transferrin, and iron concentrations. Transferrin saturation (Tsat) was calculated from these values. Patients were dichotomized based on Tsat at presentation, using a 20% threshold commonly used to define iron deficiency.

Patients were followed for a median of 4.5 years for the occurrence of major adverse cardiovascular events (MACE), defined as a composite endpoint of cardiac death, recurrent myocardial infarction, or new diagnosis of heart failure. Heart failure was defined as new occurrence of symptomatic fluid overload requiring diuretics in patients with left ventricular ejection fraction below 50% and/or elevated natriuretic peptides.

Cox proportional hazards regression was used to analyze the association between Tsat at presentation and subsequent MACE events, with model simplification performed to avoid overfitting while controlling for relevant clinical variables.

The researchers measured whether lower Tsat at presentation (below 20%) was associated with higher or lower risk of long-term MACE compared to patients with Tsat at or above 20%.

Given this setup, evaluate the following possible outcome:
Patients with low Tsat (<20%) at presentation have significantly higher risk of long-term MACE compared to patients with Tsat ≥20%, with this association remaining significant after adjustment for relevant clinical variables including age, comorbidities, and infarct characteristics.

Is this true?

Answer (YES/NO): NO